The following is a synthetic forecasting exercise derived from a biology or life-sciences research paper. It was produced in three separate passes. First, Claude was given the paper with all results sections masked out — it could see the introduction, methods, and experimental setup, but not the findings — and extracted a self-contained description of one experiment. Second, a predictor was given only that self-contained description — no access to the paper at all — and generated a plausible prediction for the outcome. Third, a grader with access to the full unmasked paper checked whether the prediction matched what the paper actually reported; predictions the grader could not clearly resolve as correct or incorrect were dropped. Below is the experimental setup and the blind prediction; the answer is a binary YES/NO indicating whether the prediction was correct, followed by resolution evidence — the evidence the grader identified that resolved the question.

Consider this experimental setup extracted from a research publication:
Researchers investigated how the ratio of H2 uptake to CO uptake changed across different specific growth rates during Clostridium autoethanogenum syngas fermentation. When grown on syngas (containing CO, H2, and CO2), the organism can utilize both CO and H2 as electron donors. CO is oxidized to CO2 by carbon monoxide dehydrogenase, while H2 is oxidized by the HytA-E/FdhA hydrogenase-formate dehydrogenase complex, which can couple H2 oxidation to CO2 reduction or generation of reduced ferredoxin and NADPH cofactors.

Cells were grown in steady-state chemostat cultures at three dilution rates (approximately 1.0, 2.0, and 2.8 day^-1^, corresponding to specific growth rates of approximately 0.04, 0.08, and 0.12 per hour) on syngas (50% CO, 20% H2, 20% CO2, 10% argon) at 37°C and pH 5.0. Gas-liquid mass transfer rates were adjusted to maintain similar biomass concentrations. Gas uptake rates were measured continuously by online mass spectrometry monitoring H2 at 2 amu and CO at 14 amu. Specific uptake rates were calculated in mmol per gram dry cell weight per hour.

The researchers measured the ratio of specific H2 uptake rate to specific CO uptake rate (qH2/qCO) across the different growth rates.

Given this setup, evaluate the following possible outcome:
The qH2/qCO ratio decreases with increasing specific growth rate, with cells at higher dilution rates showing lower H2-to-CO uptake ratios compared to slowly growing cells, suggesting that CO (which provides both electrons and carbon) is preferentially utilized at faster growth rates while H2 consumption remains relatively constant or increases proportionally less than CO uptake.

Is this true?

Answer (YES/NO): NO